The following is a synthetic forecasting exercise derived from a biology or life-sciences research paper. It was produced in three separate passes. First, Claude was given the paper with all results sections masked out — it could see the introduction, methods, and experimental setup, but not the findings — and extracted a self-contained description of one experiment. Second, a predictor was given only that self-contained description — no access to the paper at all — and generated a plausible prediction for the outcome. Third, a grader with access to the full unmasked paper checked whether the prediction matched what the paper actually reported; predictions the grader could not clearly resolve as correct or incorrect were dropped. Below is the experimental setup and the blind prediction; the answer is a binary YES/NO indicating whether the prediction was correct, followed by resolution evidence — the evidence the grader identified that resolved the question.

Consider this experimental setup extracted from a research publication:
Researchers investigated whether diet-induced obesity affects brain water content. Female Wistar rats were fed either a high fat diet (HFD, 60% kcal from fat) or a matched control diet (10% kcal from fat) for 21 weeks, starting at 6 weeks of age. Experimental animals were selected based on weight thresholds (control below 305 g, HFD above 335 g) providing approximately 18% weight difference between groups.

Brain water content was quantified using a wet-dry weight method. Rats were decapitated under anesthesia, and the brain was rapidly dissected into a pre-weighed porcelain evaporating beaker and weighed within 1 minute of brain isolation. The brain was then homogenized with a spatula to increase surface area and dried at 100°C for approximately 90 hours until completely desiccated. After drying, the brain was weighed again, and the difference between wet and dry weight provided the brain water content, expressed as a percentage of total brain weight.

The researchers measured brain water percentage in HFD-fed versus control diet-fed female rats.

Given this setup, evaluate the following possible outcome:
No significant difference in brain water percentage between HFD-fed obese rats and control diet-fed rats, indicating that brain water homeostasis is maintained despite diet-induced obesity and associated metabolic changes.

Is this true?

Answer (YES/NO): YES